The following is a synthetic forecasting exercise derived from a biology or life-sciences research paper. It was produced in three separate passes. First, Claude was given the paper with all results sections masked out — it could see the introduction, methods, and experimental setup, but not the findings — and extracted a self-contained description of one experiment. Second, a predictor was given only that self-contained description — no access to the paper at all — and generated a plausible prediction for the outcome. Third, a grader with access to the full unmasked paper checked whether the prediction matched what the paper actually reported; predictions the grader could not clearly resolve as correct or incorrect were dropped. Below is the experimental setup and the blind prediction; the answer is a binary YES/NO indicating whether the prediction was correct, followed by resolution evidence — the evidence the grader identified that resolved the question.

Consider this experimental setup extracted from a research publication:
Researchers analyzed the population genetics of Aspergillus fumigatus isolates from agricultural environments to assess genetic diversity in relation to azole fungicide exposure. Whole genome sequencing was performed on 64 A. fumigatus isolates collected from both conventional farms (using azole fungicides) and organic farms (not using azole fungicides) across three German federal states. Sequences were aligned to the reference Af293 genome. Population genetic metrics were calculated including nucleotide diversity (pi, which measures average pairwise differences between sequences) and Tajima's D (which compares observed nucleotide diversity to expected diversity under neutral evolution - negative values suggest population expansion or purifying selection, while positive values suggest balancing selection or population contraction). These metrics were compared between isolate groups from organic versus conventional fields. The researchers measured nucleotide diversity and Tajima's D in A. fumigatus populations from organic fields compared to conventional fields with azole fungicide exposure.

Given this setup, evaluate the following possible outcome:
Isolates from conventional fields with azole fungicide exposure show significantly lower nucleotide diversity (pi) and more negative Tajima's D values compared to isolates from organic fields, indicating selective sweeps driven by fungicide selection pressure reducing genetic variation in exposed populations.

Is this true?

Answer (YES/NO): NO